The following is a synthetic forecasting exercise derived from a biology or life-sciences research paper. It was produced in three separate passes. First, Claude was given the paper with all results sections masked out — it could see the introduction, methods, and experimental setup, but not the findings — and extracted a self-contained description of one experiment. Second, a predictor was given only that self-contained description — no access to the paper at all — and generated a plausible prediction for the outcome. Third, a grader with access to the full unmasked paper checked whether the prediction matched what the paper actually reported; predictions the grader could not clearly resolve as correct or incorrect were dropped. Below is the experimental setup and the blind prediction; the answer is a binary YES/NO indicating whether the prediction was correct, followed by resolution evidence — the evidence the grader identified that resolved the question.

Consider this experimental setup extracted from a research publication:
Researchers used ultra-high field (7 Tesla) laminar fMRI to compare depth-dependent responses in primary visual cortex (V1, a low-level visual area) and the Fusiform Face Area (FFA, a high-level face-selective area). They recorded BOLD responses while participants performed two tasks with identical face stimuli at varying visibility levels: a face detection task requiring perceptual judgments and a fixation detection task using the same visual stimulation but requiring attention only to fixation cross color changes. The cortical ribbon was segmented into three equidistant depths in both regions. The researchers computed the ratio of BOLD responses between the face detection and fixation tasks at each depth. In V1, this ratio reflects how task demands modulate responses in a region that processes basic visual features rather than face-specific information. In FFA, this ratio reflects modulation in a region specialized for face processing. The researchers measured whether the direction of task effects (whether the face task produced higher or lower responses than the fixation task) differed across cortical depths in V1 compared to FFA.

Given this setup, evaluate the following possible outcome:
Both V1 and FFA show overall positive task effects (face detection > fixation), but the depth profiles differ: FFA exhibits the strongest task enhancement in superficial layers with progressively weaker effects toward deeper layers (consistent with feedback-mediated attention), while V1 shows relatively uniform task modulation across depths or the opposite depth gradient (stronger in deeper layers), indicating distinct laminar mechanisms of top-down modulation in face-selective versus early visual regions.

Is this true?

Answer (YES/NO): YES